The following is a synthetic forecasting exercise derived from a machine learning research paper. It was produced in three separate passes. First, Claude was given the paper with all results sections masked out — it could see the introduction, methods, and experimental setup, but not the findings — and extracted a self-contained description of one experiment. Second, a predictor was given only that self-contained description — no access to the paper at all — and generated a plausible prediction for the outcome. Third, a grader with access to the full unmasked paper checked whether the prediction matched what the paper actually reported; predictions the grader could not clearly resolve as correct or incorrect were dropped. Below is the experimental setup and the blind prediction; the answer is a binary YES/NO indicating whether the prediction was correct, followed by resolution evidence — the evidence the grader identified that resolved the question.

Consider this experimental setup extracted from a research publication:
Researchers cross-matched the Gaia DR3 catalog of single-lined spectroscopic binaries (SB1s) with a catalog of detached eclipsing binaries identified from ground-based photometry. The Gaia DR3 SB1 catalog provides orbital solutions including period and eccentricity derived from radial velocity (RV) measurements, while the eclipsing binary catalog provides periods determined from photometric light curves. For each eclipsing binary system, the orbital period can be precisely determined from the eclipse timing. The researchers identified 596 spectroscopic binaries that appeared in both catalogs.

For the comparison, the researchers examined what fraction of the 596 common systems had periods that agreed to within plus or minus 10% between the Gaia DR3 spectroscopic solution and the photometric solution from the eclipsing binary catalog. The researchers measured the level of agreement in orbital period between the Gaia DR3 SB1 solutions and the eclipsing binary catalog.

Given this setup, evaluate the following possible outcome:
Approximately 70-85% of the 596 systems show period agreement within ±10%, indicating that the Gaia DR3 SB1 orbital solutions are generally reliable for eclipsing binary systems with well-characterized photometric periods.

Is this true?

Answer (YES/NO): NO